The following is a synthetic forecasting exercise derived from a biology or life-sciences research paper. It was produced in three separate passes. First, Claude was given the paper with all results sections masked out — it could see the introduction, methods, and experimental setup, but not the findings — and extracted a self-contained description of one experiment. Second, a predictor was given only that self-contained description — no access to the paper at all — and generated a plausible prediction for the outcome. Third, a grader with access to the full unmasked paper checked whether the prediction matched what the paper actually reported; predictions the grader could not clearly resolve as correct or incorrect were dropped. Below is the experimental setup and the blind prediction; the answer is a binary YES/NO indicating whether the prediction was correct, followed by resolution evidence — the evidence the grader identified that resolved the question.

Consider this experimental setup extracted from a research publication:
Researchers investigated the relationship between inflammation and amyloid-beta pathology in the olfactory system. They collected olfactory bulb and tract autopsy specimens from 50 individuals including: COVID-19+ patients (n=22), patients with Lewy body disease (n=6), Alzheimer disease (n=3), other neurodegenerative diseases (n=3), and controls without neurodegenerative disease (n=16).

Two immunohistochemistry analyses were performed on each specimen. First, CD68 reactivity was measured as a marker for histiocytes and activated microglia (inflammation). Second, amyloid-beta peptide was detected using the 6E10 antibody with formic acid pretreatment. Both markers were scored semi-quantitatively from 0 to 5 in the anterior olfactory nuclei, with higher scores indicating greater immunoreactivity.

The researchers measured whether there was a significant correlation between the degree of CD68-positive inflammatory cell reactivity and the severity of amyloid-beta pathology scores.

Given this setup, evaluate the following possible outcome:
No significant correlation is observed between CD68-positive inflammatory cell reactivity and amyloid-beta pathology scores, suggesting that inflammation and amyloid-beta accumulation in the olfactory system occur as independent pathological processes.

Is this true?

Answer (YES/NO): YES